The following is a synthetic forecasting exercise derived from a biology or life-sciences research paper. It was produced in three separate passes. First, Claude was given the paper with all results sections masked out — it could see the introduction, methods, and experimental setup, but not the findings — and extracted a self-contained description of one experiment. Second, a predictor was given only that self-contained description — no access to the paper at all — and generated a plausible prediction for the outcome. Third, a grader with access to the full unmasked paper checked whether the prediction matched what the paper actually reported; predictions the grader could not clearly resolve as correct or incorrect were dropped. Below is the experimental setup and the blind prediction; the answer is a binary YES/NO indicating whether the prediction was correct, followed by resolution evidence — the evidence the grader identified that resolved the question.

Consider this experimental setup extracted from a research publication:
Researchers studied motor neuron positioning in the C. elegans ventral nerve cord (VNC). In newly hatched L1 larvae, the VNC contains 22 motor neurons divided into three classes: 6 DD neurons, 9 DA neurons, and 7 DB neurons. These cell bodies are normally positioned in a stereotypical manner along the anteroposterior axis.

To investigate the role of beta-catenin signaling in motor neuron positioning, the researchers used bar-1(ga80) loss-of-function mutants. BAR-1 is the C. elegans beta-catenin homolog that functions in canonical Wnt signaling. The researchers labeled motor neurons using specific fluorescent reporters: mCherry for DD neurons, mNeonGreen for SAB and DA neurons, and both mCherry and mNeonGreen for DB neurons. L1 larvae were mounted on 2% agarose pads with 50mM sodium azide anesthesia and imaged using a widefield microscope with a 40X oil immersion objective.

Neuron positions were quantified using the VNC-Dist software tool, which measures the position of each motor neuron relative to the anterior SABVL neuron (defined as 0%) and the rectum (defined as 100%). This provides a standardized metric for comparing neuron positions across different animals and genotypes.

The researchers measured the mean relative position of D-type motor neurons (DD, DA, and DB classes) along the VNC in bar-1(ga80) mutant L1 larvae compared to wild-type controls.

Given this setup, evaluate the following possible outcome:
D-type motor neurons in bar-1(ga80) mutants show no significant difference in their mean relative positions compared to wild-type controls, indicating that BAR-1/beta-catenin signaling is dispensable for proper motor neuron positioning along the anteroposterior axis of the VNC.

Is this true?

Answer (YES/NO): NO